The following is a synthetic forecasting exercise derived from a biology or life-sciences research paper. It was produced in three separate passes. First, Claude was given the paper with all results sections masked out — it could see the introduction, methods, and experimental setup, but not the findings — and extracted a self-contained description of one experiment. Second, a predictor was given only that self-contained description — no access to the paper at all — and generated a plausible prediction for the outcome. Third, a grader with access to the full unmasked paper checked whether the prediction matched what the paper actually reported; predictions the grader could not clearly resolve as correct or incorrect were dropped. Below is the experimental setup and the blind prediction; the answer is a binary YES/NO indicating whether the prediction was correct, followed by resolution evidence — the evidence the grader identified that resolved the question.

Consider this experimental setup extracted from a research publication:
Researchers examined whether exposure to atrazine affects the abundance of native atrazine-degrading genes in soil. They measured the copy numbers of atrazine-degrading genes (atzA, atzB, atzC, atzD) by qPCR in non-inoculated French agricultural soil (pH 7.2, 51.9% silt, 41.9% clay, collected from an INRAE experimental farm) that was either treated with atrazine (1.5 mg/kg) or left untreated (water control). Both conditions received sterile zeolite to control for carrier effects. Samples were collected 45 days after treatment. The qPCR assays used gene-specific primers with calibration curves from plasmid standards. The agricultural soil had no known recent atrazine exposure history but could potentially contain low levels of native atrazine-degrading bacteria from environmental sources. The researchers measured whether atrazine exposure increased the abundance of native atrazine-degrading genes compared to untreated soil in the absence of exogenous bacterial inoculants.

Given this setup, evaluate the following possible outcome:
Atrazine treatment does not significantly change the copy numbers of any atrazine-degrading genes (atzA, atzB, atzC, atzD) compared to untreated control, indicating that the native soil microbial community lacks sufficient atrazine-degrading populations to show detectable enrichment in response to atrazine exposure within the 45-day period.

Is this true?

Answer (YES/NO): YES